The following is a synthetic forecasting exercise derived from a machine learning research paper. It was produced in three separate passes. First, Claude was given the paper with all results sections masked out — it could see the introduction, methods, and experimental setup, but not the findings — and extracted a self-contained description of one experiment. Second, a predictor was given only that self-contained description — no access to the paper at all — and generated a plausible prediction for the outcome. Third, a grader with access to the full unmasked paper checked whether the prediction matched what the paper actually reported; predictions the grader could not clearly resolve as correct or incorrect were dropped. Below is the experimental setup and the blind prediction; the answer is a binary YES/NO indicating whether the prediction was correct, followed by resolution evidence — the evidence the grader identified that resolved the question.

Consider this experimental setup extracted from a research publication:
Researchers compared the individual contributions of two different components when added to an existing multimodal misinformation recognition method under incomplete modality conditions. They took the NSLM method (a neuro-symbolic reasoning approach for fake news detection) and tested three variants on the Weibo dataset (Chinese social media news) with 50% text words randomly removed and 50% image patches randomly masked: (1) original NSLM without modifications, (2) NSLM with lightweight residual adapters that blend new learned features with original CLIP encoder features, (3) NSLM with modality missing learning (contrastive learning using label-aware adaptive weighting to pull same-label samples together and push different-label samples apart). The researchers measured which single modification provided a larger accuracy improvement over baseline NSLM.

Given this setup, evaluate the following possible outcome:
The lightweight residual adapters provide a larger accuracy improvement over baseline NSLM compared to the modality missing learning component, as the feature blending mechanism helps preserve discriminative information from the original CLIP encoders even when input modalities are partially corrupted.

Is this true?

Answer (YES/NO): NO